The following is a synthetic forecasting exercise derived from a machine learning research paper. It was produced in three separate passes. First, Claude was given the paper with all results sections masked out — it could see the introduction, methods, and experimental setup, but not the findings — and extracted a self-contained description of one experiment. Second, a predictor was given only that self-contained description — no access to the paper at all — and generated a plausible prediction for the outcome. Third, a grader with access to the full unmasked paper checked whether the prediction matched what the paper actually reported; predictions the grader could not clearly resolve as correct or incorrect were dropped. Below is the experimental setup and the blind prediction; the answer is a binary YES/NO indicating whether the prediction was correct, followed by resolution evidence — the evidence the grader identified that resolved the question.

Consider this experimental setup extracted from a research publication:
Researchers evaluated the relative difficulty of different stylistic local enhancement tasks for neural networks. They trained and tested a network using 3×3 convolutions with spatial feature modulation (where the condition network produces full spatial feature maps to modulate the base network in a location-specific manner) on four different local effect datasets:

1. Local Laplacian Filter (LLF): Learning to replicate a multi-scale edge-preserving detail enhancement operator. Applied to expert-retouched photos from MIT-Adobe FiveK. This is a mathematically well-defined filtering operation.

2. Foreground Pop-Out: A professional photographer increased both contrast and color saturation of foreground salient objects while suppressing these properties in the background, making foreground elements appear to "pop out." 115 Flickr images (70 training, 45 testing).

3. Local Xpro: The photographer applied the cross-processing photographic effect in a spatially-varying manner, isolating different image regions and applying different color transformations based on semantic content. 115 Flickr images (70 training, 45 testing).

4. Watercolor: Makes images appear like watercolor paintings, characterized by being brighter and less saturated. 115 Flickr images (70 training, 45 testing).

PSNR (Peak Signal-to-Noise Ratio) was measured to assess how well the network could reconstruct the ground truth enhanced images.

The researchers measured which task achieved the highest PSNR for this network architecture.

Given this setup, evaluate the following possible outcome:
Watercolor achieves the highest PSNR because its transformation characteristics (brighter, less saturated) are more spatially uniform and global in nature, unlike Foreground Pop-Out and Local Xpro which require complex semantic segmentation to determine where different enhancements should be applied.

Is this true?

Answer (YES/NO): NO